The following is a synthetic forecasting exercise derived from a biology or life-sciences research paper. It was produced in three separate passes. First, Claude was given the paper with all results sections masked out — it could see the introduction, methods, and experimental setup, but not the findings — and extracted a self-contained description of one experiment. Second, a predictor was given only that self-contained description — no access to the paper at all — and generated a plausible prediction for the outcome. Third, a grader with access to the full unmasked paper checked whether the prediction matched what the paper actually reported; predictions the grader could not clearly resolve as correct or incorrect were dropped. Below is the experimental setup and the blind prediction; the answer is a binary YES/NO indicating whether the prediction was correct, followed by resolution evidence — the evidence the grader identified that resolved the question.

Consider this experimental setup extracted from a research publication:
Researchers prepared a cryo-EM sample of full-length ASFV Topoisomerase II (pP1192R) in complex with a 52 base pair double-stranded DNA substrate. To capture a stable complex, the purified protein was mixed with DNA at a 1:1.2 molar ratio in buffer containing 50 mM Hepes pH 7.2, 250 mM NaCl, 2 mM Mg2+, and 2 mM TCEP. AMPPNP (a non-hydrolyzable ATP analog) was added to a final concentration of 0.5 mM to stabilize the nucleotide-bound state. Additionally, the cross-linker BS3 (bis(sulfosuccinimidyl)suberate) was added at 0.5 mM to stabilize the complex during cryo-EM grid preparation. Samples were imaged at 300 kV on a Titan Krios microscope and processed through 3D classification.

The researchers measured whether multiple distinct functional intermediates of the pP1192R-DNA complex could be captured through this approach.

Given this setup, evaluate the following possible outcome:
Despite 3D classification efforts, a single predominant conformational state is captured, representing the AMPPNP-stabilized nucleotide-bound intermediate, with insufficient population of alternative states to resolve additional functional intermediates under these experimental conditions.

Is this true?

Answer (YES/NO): NO